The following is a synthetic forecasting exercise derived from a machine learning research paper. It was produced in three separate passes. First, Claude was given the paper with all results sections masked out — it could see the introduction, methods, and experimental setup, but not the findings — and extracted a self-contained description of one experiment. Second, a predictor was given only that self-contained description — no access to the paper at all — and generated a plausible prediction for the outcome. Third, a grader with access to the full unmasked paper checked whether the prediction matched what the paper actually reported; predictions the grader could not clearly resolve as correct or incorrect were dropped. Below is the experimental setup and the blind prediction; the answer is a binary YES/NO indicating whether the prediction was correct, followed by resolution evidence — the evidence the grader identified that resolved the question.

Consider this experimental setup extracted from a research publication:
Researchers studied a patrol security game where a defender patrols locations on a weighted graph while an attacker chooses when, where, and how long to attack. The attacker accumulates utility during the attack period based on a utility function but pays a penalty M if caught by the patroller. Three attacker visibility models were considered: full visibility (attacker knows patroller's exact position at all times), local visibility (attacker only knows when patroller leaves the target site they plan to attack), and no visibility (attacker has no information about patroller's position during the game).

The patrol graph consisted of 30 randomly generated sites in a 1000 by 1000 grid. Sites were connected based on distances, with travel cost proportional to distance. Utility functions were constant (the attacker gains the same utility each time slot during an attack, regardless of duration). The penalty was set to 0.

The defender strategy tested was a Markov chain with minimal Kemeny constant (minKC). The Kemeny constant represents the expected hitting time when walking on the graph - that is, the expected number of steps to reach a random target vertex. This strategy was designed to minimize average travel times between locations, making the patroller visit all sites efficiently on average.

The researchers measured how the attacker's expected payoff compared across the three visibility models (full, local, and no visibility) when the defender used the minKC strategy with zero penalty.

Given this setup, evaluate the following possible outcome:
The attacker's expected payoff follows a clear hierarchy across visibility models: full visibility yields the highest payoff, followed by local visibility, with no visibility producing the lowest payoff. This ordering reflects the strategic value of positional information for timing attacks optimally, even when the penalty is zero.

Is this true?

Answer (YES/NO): YES